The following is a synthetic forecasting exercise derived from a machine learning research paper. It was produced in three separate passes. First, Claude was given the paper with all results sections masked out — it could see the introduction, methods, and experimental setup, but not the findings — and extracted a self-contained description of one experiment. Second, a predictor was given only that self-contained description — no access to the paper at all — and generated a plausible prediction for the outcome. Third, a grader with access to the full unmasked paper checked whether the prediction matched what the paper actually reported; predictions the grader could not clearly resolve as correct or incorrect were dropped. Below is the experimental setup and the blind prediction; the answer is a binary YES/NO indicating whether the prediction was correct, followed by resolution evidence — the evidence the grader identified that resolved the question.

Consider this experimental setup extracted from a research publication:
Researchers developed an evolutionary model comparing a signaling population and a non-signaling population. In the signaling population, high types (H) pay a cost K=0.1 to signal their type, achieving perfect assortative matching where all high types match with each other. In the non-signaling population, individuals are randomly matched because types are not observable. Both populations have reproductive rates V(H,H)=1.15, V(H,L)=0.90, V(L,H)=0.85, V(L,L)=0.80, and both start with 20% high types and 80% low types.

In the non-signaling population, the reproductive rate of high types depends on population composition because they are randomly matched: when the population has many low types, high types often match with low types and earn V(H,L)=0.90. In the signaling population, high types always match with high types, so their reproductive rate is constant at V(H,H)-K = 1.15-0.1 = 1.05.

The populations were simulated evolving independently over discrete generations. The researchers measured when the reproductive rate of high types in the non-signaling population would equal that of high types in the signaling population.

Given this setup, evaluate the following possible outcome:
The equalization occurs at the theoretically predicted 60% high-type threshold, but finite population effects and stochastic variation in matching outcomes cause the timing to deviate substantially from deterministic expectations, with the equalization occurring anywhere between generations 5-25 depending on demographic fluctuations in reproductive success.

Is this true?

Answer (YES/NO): NO